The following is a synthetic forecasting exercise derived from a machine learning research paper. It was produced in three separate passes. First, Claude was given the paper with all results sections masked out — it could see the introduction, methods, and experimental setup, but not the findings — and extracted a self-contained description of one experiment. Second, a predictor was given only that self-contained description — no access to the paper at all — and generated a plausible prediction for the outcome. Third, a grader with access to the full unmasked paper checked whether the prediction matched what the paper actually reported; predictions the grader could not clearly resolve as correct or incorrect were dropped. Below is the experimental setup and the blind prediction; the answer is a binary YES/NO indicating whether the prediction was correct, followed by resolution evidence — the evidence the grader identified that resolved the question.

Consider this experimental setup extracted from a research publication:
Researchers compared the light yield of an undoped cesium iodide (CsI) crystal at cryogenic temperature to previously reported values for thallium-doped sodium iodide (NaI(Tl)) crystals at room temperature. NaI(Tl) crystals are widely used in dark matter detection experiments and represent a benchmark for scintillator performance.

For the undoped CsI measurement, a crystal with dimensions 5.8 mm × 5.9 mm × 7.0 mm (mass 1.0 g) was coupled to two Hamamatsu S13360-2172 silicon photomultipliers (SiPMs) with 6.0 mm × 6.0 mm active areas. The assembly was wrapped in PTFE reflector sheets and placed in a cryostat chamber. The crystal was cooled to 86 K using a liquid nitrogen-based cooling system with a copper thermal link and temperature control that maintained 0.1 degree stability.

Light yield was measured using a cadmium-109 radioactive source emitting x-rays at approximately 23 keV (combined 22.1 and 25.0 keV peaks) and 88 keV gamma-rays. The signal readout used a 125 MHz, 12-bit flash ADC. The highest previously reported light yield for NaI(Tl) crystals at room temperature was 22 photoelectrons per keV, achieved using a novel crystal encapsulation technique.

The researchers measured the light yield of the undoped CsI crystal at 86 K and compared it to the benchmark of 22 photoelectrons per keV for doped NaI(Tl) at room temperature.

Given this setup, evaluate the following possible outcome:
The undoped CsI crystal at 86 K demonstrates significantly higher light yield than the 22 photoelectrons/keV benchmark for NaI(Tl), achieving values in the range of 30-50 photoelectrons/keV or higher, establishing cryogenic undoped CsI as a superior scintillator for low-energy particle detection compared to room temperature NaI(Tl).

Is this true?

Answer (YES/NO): YES